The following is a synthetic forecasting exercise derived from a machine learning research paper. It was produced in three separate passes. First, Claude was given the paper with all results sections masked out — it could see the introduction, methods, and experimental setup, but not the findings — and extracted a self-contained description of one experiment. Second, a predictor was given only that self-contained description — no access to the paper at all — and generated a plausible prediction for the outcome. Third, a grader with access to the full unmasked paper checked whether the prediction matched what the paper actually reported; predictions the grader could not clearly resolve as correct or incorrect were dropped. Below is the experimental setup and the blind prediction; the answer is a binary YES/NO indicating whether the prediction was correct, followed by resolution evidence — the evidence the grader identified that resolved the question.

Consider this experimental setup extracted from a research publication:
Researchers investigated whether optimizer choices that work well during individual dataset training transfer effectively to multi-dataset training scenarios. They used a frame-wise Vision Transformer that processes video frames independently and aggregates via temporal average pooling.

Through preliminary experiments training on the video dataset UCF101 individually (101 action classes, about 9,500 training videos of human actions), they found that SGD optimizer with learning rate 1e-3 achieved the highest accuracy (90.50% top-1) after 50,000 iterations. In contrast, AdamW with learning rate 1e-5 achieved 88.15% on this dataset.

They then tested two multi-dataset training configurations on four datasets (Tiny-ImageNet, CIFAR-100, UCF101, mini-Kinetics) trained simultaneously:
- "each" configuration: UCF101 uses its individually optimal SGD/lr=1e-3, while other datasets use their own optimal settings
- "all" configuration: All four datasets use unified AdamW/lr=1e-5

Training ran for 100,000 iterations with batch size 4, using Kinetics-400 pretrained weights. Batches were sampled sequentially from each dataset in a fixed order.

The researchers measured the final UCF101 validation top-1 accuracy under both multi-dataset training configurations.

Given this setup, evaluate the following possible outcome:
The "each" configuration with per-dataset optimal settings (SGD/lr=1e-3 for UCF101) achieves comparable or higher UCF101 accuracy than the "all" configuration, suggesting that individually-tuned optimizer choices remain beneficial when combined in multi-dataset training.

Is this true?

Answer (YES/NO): NO